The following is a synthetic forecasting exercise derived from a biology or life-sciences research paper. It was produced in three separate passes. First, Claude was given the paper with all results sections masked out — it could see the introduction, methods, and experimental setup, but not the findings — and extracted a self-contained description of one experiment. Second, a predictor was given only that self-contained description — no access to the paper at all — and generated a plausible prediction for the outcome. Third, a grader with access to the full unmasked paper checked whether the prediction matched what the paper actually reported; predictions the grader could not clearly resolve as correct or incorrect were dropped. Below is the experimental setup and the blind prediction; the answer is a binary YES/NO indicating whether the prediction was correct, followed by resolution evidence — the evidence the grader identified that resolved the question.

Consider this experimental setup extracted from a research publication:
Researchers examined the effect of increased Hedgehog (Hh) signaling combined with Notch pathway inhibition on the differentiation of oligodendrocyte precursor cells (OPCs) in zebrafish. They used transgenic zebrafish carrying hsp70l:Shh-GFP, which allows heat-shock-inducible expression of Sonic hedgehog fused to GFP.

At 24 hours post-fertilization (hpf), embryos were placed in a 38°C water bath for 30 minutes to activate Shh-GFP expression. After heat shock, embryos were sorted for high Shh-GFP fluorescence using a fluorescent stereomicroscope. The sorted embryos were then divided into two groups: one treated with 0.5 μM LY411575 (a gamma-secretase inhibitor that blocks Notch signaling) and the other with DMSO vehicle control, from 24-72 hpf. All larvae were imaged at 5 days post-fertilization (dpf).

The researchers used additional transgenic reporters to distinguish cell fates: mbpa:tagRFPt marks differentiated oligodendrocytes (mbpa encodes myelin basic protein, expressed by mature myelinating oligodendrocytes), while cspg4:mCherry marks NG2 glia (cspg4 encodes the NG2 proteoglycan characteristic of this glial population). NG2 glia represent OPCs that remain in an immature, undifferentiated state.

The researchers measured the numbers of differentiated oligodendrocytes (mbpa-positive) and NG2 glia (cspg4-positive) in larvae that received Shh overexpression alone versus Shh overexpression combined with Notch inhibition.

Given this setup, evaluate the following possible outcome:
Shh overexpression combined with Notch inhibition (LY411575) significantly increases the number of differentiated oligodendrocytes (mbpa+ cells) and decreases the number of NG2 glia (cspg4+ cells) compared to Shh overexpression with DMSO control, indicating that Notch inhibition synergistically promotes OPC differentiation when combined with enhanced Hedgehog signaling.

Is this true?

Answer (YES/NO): NO